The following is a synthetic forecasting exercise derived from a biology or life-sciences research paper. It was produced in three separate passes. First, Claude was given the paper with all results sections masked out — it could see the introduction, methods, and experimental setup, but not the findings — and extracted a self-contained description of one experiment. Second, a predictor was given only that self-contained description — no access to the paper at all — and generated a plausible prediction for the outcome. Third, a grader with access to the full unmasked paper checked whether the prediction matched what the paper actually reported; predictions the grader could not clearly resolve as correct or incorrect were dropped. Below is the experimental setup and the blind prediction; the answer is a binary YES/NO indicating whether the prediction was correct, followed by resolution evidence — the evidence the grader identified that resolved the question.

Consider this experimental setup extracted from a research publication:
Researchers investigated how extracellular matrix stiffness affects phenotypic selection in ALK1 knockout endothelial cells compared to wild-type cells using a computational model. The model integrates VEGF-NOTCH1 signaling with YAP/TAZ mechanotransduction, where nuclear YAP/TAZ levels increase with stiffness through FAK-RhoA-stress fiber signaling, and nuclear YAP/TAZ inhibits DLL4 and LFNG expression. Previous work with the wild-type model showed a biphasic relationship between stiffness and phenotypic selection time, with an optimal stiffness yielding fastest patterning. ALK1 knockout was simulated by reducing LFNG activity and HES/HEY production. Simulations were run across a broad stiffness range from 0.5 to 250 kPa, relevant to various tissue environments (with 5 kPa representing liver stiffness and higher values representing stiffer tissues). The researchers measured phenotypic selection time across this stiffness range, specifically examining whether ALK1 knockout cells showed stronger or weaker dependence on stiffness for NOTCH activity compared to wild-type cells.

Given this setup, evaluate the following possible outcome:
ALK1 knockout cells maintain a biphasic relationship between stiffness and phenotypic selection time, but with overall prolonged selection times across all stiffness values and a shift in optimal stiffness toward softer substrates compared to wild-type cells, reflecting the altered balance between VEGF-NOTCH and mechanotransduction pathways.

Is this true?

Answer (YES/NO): NO